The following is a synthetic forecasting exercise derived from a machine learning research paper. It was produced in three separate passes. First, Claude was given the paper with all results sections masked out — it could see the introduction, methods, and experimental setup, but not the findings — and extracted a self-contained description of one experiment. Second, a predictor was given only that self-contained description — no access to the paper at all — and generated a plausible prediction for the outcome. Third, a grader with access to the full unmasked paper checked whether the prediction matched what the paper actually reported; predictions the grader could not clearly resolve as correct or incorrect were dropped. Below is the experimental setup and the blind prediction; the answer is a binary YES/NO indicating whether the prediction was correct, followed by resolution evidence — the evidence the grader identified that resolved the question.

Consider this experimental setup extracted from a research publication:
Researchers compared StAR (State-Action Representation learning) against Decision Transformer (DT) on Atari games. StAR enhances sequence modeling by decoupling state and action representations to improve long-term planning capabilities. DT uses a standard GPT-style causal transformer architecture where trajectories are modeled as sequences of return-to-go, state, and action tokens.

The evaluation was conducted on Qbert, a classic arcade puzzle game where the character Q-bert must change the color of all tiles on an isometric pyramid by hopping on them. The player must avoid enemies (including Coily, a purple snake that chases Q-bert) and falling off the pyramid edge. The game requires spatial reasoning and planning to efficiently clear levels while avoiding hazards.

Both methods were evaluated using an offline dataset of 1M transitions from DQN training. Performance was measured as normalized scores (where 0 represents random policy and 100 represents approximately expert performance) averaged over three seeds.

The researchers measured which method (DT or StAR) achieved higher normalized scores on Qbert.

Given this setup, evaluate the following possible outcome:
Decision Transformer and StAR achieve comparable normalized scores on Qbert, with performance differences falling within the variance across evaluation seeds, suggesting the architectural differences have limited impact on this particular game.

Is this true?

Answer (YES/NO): NO